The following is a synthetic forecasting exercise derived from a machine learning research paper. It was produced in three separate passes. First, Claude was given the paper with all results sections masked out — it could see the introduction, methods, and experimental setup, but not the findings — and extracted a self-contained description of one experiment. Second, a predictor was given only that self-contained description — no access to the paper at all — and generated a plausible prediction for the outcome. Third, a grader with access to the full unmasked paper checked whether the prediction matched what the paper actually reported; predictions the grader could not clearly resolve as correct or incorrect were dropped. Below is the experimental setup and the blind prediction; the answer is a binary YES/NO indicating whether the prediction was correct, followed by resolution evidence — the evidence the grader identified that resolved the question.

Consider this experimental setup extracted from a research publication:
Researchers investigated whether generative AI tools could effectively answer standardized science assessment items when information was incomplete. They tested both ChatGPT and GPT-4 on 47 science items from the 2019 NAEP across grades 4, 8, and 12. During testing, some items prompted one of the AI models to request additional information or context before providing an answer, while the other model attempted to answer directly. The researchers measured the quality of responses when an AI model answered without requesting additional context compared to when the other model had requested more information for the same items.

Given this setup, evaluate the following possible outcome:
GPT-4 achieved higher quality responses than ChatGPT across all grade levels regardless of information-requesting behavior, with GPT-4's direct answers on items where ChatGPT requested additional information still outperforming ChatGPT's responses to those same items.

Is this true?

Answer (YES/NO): NO